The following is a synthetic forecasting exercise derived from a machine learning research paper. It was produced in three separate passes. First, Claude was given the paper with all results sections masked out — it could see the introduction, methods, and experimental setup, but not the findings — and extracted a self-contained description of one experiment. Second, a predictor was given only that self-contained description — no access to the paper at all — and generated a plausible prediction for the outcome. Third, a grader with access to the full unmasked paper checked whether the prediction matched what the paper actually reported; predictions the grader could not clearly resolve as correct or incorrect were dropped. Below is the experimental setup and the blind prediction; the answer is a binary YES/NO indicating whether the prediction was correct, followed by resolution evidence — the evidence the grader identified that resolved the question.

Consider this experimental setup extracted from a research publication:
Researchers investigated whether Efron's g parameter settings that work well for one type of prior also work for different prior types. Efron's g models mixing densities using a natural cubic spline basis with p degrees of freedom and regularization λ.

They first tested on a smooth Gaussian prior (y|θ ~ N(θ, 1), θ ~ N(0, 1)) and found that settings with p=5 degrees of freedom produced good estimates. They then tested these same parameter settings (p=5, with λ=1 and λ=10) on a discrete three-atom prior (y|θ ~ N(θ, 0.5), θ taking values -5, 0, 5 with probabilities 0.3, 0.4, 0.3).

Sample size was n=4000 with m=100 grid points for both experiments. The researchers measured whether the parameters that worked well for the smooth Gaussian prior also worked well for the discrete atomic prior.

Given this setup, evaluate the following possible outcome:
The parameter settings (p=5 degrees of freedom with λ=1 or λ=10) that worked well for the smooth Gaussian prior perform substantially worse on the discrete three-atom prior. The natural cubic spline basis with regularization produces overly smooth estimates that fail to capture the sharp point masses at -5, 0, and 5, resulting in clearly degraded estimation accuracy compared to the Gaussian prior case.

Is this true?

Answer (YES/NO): YES